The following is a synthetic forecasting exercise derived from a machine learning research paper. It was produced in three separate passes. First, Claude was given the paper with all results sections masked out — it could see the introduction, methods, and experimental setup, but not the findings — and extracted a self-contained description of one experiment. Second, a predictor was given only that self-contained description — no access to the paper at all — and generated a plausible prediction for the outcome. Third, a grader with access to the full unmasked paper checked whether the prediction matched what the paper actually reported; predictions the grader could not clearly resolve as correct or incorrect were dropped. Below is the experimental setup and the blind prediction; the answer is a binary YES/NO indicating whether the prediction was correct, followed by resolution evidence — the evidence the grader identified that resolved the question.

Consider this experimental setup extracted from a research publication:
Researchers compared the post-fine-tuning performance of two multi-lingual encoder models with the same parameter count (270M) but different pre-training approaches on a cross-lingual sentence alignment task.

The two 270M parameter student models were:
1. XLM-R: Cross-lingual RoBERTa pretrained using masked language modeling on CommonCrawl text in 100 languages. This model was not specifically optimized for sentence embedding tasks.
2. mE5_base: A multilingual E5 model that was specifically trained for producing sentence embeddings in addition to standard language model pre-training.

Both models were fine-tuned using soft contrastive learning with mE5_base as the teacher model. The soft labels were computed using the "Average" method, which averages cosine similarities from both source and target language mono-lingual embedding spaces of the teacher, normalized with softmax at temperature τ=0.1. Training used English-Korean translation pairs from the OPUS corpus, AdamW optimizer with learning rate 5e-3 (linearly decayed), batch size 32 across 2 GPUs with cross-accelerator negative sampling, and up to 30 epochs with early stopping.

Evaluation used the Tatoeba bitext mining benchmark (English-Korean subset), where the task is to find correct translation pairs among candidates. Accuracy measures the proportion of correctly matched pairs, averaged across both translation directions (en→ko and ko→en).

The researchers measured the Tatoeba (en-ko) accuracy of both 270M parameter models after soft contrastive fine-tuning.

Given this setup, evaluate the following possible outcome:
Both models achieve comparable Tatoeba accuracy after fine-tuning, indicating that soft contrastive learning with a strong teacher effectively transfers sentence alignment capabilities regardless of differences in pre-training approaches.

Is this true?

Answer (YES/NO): YES